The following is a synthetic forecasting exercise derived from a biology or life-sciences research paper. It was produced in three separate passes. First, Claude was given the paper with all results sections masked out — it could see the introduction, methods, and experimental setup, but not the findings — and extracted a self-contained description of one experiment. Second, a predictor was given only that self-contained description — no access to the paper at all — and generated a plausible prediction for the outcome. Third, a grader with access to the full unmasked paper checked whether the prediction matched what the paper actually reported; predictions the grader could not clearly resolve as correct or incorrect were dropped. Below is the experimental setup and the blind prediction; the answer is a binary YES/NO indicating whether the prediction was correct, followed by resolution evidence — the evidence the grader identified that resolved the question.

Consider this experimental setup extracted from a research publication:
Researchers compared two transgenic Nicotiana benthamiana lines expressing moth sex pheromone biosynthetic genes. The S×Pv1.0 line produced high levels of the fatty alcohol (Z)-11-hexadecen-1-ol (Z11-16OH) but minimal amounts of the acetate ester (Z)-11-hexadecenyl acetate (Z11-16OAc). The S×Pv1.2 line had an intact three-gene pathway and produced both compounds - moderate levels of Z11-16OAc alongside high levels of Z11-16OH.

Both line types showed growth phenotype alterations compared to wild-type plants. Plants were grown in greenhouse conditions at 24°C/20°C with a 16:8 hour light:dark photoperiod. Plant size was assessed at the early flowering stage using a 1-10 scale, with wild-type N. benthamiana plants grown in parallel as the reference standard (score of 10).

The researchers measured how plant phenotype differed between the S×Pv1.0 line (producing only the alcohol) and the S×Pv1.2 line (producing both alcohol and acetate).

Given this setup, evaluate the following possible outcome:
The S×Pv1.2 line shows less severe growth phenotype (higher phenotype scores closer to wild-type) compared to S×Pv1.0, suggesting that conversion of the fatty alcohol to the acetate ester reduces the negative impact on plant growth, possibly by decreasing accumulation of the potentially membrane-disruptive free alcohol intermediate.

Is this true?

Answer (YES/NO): YES